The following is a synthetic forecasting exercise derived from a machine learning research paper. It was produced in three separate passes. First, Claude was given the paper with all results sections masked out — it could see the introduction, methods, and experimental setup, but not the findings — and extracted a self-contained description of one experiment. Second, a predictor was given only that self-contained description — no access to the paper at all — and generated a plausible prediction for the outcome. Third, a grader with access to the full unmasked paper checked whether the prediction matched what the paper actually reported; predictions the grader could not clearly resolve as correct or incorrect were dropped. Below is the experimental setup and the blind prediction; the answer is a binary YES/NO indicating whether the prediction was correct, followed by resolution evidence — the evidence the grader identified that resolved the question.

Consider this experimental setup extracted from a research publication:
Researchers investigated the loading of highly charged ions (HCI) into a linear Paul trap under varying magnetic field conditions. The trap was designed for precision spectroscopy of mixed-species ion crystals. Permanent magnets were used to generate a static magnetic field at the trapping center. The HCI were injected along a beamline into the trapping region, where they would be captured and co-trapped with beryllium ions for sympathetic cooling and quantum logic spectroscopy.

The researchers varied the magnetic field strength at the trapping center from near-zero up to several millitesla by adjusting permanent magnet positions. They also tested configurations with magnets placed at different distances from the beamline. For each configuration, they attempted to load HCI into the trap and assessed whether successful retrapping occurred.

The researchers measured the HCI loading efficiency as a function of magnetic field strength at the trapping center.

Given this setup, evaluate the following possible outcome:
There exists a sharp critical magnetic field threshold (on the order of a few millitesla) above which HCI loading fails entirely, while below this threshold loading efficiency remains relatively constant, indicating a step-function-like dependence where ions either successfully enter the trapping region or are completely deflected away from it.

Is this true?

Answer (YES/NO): NO